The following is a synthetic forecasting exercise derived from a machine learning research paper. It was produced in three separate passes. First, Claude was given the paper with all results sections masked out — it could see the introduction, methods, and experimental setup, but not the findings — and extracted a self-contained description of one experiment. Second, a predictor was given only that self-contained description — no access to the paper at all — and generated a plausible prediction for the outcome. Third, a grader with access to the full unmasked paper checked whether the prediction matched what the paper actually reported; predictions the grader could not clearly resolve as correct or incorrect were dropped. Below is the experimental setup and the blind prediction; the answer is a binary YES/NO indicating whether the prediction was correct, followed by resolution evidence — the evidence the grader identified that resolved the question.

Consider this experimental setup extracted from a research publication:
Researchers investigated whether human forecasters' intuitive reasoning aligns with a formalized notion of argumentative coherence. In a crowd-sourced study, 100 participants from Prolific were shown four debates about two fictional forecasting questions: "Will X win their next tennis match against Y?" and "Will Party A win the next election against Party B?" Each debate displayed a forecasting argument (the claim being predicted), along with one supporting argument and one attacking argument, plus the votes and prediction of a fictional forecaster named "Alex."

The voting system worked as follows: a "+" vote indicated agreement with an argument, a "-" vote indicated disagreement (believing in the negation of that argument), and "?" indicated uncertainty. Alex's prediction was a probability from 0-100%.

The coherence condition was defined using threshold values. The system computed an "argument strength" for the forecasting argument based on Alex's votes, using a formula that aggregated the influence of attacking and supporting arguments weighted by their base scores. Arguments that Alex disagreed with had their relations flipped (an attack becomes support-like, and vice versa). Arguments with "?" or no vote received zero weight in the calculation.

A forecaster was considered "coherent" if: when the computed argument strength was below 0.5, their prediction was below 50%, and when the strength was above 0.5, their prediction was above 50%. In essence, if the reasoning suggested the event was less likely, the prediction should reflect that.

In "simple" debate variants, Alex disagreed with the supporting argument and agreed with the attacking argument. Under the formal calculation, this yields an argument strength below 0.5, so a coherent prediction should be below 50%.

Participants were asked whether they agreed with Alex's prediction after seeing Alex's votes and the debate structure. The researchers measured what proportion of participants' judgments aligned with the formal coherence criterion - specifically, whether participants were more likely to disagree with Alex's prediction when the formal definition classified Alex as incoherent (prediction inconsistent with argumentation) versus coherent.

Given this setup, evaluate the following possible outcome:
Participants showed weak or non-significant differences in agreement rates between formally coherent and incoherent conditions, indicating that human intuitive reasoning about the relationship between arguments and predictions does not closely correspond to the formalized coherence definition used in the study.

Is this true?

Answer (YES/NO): NO